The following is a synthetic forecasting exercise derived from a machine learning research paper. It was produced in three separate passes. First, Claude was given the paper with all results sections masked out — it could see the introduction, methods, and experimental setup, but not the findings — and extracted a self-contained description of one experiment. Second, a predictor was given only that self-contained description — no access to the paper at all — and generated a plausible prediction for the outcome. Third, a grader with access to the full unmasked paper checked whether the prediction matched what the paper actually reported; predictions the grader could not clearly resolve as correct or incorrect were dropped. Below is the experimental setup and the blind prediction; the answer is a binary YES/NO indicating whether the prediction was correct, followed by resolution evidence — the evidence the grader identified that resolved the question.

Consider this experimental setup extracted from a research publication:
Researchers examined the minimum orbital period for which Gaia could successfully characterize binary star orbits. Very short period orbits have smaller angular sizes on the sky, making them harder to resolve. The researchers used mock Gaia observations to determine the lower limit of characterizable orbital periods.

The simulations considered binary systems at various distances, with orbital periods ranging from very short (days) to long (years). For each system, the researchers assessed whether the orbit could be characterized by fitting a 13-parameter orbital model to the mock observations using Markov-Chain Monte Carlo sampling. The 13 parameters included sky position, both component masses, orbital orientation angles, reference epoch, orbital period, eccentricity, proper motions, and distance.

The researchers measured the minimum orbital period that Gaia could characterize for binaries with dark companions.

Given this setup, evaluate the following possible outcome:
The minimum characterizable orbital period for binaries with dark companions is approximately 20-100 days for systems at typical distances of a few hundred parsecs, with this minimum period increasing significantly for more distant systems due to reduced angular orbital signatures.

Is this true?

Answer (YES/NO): NO